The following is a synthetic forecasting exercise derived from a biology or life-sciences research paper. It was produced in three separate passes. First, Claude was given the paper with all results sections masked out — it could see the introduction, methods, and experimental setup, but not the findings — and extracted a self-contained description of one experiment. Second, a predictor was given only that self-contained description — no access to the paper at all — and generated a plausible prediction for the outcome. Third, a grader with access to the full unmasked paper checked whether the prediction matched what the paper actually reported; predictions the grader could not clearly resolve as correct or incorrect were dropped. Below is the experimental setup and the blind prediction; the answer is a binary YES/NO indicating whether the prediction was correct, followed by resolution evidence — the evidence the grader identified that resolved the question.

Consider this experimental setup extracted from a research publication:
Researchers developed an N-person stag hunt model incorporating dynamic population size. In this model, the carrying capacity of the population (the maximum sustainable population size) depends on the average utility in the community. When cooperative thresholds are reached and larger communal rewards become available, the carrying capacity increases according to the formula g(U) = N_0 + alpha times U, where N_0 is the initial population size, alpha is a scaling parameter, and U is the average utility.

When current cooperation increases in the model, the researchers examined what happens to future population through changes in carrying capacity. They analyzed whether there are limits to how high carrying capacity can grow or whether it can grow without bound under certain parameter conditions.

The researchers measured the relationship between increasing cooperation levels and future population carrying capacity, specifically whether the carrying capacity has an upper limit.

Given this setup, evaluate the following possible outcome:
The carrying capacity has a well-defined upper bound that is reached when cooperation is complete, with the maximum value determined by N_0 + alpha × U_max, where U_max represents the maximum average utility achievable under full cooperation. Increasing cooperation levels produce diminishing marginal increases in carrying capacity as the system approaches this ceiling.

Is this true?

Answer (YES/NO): NO